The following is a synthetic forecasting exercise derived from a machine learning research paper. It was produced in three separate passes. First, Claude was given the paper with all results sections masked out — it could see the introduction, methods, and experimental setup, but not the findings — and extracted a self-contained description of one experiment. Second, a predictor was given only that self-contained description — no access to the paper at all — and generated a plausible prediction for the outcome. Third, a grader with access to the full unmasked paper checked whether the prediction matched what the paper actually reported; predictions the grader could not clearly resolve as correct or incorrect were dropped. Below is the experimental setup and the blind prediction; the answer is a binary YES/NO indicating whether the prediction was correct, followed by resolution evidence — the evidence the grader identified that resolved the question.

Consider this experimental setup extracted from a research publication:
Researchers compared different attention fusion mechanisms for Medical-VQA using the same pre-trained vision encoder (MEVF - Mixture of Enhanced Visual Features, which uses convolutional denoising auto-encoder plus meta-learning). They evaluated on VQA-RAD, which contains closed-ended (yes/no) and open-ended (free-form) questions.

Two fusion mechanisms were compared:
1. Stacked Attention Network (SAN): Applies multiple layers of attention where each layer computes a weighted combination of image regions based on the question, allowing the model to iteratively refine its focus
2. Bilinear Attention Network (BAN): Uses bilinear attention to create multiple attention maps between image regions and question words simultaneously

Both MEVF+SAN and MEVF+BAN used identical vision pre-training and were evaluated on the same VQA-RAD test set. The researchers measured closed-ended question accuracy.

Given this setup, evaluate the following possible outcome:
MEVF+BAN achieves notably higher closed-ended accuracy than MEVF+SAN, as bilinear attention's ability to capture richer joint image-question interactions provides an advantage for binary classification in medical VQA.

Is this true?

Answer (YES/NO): YES